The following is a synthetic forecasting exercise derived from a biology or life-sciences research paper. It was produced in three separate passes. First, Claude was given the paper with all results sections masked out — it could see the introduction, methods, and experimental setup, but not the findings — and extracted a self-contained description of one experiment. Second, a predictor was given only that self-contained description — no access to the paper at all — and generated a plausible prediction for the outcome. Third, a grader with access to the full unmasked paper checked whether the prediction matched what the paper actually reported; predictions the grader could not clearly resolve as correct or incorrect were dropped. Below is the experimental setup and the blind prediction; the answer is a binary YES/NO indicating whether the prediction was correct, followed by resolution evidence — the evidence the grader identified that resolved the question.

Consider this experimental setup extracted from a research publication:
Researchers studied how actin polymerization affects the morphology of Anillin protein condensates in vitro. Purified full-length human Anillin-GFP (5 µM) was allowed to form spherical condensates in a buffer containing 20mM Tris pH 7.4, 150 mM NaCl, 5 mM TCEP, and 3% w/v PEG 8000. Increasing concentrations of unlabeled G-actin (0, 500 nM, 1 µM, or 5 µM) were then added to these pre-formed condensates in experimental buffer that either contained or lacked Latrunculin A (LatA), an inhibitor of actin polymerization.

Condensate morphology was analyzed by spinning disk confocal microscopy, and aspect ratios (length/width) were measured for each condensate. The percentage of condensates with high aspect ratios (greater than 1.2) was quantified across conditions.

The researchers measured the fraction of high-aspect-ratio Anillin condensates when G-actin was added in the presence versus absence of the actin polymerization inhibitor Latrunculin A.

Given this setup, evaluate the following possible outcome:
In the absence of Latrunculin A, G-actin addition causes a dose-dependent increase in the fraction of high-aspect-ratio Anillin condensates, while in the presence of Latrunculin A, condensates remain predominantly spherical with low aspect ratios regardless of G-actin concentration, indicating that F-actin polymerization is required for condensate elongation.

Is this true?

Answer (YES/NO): YES